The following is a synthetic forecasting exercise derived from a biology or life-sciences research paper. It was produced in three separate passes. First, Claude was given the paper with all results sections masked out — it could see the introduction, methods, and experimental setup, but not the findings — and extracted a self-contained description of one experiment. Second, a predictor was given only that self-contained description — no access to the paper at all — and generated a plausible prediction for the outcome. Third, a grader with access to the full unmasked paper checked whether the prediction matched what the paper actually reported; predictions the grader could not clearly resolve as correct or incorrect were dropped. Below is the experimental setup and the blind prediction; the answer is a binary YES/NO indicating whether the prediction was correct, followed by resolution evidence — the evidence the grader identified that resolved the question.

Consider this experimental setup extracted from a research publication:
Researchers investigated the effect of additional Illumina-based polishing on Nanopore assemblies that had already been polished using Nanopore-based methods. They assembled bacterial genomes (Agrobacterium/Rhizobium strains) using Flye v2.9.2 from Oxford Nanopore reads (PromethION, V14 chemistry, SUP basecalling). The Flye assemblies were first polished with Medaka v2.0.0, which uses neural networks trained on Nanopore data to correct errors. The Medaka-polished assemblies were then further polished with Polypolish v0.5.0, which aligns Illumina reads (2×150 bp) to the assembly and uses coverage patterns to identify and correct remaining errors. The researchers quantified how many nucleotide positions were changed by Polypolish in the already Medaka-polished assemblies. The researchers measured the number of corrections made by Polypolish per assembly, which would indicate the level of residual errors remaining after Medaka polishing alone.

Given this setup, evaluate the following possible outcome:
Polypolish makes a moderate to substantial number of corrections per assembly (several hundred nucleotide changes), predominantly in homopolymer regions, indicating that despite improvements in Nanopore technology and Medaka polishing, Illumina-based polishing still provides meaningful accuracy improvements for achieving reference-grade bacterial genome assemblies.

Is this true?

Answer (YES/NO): NO